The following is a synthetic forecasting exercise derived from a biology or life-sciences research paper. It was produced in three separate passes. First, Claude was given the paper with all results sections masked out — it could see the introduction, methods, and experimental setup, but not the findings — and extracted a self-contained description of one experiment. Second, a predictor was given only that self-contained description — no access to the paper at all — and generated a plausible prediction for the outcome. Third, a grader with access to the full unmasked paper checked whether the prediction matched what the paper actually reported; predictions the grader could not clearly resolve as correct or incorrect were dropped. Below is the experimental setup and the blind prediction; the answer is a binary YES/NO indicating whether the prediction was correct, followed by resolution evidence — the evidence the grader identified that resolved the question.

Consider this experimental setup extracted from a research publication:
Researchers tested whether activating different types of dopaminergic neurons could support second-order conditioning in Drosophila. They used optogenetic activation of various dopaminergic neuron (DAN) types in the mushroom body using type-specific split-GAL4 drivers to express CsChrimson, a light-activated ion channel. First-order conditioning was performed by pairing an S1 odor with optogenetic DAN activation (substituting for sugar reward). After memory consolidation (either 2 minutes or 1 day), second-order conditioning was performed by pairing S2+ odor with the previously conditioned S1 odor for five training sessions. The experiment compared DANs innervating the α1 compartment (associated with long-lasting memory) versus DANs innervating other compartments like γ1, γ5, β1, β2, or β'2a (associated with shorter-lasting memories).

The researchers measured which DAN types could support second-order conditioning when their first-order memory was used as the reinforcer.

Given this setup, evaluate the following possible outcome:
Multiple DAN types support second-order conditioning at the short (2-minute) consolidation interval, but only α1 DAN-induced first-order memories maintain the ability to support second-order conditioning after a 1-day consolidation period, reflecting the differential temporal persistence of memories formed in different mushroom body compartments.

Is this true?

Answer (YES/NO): YES